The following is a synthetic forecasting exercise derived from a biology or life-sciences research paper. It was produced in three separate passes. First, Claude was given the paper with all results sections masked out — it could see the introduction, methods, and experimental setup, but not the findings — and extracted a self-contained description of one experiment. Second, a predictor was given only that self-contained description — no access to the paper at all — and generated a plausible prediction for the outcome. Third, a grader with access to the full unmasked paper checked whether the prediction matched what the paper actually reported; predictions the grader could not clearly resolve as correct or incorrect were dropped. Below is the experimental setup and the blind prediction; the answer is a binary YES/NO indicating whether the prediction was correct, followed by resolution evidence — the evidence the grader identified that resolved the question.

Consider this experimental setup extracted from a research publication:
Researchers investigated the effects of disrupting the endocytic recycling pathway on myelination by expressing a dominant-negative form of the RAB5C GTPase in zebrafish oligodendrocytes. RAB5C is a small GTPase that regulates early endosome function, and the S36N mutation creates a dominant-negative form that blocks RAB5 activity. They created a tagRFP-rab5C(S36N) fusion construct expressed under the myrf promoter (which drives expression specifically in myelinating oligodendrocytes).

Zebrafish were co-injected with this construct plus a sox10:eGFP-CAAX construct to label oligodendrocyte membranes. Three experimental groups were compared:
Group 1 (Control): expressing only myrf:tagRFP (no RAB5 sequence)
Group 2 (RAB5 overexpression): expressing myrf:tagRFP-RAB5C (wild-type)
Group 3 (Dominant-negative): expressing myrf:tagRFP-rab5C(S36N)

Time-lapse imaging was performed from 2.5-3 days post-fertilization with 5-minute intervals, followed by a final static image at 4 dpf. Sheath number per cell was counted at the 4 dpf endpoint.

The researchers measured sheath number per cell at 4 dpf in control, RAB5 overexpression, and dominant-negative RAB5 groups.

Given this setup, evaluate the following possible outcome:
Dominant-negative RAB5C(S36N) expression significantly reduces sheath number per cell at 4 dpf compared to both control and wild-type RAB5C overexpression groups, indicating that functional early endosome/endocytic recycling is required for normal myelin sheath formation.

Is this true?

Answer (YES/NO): YES